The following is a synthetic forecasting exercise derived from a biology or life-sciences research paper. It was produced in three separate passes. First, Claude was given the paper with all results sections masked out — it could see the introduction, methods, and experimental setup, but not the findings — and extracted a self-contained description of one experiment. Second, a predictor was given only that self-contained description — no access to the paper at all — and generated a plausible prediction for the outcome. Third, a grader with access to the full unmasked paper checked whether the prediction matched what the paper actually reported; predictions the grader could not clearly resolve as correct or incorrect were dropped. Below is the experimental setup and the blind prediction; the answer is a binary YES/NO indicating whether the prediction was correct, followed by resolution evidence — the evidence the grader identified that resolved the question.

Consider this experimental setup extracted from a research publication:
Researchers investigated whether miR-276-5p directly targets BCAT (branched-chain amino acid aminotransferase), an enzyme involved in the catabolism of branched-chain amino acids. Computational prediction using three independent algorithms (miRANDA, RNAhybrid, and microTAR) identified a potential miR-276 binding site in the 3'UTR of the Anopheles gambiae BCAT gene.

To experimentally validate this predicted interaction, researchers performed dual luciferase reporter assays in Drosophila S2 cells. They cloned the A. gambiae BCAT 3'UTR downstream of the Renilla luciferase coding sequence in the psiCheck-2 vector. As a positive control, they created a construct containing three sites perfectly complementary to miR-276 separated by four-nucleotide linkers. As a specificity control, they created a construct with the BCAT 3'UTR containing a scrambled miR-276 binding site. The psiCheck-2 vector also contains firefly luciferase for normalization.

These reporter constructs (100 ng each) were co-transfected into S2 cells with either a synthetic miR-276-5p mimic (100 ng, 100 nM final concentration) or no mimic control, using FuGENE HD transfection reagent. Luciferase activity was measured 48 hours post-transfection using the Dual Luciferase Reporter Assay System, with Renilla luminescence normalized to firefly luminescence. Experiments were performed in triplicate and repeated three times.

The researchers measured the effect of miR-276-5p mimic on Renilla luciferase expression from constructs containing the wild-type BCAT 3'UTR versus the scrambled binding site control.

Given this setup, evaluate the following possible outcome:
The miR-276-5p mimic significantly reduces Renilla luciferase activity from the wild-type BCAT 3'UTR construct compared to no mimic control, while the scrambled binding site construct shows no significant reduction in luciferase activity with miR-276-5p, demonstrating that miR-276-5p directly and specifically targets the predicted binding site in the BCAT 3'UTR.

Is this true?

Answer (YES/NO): YES